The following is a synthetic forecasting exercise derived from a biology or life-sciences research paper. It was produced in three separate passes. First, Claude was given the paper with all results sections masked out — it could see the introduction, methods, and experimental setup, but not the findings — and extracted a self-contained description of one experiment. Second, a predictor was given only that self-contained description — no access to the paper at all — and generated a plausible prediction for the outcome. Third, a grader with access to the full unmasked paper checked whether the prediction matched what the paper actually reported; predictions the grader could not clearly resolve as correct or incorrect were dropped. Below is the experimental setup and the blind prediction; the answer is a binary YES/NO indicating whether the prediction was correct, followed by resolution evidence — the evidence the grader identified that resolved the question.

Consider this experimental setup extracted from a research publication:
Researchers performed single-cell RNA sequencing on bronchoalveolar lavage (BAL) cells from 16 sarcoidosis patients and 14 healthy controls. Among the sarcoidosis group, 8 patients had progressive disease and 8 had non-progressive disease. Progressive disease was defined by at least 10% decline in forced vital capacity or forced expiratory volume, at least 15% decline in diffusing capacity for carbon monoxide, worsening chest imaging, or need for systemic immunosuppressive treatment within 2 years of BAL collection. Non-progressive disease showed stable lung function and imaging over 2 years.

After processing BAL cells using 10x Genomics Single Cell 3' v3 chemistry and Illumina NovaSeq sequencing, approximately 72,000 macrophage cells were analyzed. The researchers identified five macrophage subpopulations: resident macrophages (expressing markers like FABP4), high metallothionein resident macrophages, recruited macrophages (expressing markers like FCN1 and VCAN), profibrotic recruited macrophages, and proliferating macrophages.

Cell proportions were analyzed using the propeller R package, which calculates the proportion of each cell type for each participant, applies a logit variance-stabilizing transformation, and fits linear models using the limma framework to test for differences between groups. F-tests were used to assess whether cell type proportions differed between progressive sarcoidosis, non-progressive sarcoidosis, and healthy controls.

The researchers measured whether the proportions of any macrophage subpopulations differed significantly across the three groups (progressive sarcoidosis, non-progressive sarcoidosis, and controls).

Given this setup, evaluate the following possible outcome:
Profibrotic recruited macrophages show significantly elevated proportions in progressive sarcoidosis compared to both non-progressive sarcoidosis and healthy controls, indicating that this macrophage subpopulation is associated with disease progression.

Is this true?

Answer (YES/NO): NO